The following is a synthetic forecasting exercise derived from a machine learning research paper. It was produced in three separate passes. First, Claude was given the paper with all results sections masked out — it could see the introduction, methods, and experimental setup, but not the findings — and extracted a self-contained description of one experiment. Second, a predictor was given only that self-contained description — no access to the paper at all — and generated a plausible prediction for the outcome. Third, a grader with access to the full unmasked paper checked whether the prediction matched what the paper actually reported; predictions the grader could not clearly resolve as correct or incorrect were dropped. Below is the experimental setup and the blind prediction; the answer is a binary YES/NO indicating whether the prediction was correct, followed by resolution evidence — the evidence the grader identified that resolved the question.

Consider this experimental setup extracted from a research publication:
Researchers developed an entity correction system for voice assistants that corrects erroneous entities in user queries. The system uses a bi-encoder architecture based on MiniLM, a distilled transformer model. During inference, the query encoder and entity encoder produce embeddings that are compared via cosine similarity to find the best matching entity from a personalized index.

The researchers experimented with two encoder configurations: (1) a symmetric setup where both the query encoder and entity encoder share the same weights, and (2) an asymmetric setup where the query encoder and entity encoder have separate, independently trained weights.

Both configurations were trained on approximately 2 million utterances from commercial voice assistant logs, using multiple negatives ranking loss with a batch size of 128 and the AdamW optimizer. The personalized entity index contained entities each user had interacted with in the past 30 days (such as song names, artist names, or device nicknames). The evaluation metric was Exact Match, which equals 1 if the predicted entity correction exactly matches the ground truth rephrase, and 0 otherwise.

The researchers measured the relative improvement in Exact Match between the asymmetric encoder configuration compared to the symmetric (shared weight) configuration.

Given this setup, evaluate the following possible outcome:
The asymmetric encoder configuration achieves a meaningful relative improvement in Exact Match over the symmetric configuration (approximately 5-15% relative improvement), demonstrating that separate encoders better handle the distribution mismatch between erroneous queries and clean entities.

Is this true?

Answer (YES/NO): NO